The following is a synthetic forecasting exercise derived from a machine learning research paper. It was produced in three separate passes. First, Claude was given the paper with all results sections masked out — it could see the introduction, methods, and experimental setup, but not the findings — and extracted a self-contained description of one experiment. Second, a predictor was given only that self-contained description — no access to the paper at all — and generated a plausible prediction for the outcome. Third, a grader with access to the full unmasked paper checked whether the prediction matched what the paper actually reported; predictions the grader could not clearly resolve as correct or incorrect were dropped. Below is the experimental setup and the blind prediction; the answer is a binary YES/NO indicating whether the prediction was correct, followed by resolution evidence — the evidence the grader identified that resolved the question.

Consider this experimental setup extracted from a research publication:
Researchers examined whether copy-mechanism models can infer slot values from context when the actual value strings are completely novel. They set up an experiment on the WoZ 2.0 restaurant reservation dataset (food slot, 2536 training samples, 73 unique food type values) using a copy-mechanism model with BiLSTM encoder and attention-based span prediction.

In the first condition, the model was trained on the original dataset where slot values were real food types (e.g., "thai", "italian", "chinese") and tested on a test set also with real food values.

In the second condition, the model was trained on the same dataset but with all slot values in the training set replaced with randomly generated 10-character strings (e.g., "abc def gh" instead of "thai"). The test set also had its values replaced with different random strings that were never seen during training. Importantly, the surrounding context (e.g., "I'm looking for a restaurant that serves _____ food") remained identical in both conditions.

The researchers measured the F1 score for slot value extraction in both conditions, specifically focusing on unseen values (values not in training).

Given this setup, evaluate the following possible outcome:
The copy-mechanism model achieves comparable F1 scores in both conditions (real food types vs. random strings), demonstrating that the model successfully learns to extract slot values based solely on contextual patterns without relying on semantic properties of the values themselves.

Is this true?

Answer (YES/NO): NO